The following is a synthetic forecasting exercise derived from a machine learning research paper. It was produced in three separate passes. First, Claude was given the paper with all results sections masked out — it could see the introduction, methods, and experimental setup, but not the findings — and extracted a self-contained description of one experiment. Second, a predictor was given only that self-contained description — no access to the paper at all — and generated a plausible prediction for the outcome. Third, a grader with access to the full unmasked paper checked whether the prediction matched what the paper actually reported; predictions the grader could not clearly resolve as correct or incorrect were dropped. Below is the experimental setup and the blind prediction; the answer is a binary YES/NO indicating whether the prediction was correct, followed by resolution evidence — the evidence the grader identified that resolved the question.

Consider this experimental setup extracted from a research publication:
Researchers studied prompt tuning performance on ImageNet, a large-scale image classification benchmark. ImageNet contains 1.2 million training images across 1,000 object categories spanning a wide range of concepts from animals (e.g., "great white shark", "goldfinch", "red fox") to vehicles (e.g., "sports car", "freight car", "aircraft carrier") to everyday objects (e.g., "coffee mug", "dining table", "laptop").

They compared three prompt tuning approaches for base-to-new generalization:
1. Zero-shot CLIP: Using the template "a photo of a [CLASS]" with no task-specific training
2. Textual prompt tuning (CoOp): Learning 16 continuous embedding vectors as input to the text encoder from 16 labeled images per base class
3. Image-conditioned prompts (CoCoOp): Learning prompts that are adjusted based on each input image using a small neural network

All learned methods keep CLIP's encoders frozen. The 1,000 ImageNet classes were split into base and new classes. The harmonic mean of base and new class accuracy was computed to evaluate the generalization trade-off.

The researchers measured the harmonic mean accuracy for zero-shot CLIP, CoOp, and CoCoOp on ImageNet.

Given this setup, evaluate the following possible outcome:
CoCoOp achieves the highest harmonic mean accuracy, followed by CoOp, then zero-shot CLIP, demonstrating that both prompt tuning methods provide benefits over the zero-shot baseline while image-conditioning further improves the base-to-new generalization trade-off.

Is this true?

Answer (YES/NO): YES